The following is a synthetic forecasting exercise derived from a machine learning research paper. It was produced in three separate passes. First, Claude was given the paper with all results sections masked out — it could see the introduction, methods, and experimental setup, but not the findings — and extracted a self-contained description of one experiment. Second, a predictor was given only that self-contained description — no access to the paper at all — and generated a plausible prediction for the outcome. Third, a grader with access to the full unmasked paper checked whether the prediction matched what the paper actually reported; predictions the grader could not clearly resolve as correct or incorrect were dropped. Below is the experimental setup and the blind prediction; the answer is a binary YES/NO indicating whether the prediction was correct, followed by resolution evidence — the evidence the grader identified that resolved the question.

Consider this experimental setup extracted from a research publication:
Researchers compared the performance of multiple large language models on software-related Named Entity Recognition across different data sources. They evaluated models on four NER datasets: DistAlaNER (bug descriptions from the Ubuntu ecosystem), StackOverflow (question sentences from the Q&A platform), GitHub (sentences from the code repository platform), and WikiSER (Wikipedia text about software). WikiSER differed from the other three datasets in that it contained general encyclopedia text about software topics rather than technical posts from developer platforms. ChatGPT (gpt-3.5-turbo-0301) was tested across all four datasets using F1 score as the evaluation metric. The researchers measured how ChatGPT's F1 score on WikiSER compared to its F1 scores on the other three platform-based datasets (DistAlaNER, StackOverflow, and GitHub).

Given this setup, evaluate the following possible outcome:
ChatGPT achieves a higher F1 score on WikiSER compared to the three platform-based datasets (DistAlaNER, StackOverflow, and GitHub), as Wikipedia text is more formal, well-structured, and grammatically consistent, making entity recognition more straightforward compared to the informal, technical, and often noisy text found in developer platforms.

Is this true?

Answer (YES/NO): YES